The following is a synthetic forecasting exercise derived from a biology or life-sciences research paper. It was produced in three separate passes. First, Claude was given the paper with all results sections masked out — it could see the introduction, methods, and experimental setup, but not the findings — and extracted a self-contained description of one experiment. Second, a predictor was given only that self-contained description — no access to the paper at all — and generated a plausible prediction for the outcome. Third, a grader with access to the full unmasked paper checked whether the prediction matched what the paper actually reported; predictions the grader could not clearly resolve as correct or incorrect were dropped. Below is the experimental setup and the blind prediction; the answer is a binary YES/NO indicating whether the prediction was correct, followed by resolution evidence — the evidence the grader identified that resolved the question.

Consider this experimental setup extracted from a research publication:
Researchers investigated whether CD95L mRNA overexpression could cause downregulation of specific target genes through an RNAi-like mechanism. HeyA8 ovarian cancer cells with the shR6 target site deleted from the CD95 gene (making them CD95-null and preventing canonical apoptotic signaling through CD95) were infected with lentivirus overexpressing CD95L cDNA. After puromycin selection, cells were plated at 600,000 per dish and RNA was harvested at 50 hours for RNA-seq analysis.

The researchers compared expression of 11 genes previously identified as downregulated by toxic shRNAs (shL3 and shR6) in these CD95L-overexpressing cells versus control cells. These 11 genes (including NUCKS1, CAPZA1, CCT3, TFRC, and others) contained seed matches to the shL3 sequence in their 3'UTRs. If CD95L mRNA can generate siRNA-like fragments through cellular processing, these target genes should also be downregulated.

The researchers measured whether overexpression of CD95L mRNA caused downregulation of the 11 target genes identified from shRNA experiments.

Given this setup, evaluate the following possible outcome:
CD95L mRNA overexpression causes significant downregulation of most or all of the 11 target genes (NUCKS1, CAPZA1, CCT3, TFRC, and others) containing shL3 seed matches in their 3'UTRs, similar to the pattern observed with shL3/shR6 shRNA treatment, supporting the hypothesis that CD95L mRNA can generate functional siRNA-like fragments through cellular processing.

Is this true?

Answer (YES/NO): YES